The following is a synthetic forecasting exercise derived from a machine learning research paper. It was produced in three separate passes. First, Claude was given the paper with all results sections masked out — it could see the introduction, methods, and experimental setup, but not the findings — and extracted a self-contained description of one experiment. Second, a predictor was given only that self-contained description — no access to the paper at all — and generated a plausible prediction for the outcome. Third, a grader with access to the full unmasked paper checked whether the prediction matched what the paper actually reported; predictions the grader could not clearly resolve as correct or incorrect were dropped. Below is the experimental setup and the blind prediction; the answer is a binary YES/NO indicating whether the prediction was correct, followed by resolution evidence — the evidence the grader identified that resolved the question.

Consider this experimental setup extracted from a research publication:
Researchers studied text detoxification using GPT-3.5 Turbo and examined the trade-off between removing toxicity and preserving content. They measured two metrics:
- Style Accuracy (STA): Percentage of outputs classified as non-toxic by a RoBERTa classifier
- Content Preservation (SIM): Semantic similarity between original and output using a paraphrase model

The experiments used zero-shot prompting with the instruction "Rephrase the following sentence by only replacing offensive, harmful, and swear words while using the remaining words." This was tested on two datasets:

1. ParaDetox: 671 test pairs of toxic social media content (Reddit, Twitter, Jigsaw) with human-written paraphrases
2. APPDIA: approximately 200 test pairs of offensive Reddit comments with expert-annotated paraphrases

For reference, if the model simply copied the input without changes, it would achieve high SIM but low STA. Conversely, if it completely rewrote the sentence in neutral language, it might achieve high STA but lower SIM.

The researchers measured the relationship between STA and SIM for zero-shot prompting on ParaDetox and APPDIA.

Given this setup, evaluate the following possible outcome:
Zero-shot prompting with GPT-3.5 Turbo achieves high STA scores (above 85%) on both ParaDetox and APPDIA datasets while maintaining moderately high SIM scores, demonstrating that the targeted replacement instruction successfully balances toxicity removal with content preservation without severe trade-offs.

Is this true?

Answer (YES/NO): NO